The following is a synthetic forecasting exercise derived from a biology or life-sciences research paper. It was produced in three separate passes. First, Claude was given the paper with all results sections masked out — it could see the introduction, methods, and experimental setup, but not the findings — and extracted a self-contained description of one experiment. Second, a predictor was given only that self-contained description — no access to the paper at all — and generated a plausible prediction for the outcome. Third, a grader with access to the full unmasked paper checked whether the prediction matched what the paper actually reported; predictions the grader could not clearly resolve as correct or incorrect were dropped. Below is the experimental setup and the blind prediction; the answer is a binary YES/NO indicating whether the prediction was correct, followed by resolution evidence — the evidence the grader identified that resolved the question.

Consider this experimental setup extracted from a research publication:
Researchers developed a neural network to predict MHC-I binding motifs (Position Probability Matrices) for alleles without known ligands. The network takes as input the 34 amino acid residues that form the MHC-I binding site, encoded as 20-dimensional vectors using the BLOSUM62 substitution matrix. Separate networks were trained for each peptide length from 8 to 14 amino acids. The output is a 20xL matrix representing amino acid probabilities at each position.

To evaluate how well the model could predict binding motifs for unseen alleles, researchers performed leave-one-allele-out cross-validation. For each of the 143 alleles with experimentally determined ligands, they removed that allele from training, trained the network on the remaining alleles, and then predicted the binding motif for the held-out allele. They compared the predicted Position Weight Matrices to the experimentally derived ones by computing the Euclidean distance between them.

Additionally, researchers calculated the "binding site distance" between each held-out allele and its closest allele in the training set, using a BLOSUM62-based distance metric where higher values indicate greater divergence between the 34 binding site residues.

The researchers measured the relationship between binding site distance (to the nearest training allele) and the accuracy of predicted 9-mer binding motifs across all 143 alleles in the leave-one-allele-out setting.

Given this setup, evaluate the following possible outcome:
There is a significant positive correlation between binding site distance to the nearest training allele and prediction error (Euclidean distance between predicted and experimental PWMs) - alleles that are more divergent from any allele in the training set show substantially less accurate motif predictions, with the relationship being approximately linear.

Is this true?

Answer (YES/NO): YES